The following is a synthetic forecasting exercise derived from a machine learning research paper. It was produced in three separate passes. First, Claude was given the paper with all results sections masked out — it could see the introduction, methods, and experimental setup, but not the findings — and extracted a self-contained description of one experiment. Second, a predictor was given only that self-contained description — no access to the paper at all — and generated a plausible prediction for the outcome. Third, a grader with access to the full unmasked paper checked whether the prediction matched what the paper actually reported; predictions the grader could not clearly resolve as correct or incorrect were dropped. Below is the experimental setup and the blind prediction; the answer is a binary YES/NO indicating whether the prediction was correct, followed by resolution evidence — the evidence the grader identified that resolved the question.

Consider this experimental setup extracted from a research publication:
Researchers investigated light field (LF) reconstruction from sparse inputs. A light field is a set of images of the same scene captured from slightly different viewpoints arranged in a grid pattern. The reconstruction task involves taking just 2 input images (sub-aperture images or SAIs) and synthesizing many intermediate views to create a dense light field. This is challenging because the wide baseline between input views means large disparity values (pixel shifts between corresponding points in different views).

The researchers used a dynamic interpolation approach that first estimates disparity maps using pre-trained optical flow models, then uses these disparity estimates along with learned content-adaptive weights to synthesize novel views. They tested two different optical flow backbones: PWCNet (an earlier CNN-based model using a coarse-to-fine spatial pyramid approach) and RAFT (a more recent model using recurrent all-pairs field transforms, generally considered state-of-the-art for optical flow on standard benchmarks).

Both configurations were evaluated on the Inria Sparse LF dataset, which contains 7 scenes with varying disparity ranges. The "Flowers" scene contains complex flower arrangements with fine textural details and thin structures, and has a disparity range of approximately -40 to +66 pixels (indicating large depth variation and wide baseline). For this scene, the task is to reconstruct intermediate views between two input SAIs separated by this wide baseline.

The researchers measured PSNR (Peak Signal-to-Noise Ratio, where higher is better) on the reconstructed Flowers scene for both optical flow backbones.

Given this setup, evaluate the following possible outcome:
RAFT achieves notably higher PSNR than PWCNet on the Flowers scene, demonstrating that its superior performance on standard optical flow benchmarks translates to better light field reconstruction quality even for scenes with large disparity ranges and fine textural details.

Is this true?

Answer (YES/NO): NO